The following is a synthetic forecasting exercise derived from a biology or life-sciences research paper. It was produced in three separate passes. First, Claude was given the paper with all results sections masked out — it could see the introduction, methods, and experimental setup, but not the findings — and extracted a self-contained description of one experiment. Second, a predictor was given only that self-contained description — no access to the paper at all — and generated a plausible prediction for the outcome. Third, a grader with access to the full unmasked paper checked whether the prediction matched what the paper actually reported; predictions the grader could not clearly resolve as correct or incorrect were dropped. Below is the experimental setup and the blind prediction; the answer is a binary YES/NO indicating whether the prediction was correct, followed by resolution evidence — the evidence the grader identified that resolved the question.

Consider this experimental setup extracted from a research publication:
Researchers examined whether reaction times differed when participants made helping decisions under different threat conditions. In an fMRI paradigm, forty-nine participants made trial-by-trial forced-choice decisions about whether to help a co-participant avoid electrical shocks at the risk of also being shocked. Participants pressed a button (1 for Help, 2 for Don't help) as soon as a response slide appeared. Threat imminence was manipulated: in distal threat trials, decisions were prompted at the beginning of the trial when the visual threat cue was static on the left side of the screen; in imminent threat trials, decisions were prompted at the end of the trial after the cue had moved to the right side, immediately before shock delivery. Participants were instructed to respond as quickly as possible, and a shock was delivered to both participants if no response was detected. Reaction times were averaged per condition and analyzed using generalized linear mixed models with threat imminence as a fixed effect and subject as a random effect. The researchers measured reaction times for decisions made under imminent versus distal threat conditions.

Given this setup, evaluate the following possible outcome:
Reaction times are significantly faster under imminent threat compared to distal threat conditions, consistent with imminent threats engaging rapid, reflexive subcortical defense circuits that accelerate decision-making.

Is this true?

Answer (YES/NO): YES